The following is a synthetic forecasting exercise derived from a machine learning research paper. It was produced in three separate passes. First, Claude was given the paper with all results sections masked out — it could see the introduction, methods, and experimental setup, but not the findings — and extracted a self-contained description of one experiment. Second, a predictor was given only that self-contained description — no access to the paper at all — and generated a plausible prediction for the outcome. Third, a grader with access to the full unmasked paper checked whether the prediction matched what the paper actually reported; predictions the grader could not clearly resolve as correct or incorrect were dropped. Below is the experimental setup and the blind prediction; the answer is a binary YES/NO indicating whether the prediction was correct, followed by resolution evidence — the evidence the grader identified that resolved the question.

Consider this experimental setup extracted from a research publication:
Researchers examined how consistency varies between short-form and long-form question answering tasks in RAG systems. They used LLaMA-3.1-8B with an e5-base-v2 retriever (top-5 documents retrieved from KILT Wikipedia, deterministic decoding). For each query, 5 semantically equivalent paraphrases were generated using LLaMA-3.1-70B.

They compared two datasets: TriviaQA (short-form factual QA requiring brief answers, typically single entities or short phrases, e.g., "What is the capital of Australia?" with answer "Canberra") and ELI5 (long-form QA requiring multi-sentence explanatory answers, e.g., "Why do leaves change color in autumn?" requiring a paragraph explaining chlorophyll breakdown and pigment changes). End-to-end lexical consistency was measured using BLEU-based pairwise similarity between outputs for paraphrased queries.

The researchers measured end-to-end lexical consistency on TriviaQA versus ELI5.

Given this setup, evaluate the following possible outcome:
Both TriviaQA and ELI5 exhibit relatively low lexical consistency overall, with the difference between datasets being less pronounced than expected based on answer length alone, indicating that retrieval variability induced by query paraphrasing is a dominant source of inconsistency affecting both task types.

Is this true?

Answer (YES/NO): NO